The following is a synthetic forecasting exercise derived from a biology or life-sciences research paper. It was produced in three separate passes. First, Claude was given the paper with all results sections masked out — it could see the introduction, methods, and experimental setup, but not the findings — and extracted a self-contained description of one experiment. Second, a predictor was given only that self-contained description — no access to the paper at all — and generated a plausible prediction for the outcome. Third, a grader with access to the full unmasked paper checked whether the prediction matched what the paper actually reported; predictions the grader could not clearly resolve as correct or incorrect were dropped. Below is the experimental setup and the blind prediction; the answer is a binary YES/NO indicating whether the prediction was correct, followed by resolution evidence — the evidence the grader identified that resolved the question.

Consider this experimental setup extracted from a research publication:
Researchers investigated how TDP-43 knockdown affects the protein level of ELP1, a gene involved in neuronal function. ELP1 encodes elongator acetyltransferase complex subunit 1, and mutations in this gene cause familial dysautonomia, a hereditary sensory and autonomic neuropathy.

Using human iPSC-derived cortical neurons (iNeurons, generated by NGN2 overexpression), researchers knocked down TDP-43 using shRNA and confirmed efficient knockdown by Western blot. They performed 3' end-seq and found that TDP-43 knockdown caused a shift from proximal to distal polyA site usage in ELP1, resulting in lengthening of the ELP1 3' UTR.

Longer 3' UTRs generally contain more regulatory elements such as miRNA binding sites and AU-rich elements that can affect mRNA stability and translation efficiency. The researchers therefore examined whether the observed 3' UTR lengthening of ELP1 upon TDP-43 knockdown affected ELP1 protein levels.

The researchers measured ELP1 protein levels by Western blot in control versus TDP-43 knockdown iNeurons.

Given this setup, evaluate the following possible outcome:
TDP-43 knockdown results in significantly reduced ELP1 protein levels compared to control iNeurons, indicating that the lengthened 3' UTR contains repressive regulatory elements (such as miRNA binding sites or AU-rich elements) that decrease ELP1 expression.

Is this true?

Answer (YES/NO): NO